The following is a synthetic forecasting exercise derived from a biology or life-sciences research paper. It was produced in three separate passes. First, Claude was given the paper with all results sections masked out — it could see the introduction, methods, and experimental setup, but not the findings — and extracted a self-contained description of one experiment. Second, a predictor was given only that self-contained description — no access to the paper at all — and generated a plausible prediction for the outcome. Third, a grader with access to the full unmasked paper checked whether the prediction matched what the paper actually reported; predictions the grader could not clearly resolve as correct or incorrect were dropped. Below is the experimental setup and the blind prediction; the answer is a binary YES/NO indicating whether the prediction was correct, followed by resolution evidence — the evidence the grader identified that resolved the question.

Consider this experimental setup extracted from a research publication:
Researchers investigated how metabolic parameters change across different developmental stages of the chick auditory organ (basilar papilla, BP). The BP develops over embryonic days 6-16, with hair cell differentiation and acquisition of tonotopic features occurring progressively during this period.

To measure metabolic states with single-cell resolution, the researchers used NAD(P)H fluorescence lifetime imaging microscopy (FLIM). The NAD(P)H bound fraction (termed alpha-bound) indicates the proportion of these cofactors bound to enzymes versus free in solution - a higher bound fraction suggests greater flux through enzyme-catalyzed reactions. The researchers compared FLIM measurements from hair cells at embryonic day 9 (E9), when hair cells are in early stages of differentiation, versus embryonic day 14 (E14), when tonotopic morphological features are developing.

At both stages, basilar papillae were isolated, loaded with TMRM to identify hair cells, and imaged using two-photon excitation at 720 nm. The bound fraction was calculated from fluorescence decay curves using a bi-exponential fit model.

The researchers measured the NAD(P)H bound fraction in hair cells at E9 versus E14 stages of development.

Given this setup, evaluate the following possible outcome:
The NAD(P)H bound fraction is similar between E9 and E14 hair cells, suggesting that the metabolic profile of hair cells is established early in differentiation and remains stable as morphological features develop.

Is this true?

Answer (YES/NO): NO